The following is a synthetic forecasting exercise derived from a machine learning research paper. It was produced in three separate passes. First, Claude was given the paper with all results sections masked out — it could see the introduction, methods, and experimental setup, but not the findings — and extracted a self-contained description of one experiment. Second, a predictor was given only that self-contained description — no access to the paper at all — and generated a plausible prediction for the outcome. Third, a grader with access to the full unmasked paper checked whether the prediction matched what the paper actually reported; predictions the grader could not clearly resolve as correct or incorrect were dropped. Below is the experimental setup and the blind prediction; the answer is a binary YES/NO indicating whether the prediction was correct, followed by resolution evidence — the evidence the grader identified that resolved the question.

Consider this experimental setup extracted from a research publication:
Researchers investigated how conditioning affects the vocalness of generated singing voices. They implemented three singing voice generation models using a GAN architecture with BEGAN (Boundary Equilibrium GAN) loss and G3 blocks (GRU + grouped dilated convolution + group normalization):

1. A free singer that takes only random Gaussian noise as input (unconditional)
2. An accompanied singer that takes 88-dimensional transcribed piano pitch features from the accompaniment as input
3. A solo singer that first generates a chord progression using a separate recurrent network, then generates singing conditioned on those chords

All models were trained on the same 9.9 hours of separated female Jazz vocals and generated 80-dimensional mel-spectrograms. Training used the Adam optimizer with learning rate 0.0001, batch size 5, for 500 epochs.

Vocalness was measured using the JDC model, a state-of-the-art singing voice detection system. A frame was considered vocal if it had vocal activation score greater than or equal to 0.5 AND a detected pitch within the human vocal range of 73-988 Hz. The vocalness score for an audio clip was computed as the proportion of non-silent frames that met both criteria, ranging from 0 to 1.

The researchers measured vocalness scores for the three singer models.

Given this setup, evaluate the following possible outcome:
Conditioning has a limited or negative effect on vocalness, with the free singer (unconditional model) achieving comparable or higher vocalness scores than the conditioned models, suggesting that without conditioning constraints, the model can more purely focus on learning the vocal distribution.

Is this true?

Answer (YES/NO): NO